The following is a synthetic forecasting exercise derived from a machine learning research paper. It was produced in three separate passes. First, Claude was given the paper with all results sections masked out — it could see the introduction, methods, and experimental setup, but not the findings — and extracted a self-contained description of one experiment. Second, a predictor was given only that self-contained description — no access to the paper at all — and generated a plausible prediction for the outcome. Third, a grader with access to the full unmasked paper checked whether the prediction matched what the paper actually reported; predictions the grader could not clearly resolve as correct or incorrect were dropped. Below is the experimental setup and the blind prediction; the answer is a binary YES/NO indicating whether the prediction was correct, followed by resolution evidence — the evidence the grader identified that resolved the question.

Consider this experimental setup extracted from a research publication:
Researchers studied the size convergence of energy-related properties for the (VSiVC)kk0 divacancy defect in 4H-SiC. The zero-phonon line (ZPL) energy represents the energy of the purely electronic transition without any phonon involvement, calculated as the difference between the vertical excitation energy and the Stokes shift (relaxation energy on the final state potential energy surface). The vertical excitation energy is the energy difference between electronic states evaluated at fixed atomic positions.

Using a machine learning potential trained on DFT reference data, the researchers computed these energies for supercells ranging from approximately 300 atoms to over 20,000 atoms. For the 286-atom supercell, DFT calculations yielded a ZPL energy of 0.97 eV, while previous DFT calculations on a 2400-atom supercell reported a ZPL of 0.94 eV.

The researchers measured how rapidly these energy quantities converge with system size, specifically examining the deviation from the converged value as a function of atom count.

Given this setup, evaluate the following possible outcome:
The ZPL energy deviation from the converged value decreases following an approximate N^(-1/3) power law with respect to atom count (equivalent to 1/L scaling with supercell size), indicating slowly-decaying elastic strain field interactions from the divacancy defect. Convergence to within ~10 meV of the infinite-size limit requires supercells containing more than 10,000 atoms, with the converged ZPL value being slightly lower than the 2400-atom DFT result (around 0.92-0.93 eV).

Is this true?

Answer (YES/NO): NO